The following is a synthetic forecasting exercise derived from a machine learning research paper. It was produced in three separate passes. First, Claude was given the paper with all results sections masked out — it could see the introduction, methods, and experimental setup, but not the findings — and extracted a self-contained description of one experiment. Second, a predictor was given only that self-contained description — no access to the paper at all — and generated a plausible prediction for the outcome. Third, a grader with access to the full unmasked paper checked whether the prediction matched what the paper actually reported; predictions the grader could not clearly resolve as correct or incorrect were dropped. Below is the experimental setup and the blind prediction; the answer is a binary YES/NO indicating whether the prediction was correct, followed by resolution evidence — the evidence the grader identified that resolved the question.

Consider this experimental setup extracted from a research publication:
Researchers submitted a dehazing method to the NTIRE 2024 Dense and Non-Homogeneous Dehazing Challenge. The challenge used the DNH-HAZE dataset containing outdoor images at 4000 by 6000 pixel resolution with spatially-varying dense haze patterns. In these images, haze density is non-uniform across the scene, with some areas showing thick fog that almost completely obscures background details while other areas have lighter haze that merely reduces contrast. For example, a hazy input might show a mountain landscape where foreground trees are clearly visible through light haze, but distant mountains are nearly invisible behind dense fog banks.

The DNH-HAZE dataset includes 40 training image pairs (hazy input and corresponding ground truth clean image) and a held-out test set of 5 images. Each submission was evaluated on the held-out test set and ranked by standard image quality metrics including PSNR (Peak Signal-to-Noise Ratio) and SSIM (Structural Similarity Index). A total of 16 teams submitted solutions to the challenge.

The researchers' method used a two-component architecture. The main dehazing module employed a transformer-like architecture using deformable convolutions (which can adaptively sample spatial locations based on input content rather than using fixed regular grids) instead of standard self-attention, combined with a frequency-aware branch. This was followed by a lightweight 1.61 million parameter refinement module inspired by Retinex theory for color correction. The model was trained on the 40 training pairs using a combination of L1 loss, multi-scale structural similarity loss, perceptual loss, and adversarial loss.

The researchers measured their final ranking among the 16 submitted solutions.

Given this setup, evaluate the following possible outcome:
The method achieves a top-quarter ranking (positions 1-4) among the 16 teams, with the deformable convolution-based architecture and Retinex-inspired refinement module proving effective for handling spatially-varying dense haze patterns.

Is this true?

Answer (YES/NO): YES